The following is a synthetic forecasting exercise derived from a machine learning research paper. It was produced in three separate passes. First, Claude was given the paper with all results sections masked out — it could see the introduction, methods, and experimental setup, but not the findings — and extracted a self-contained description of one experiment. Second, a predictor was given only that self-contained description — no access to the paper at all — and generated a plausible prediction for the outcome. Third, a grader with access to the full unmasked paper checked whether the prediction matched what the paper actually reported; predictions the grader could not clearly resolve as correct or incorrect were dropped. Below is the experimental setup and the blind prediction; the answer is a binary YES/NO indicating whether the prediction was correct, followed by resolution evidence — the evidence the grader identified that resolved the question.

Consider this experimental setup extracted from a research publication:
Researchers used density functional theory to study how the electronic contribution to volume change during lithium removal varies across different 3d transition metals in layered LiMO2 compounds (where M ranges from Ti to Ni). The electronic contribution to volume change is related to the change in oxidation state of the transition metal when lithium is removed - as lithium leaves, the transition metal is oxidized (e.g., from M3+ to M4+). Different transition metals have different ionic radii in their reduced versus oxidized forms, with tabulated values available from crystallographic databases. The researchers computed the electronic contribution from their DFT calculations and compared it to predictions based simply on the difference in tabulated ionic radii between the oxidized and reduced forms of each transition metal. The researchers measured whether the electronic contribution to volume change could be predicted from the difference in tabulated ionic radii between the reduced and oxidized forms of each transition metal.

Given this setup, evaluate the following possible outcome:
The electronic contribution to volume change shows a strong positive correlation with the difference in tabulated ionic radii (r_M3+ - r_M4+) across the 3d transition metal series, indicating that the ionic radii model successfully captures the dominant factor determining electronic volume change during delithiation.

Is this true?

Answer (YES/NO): YES